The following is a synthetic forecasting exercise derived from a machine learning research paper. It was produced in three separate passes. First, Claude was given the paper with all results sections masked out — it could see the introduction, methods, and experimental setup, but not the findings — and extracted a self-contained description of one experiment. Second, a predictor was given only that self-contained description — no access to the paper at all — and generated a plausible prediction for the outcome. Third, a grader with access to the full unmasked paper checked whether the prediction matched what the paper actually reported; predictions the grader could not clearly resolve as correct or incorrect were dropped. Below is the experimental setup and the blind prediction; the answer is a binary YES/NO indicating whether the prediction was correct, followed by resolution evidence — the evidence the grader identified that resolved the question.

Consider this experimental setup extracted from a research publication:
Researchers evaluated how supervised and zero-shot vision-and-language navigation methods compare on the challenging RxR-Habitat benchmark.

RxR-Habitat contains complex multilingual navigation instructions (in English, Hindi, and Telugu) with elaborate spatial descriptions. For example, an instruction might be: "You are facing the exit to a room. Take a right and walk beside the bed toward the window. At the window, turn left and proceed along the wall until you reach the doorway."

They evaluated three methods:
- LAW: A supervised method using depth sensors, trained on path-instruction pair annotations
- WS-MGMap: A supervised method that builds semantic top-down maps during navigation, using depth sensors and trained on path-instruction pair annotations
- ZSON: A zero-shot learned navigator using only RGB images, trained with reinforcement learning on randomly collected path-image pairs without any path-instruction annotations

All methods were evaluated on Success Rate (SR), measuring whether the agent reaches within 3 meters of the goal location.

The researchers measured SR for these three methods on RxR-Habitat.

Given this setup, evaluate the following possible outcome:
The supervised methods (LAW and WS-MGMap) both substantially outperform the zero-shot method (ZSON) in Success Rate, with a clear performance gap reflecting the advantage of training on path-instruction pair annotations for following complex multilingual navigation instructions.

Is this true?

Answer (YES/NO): NO